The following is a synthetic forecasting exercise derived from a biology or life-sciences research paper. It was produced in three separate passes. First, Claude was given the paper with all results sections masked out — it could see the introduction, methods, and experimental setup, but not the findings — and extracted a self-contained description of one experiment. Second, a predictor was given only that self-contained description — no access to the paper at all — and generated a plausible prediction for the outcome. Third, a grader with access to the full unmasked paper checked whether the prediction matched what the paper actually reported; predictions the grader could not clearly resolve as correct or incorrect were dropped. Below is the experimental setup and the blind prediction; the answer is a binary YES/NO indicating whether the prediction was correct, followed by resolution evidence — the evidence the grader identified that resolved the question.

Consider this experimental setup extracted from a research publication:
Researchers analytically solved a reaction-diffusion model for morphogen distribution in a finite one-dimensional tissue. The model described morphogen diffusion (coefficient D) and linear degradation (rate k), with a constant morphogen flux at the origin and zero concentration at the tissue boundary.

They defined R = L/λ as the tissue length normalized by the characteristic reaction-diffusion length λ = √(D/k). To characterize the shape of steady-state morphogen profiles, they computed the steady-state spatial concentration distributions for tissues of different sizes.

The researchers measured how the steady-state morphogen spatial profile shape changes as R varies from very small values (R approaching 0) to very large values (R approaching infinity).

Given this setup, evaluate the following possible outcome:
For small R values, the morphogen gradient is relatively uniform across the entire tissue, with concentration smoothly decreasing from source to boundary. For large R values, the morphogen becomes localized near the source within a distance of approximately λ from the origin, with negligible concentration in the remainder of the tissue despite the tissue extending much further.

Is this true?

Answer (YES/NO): NO